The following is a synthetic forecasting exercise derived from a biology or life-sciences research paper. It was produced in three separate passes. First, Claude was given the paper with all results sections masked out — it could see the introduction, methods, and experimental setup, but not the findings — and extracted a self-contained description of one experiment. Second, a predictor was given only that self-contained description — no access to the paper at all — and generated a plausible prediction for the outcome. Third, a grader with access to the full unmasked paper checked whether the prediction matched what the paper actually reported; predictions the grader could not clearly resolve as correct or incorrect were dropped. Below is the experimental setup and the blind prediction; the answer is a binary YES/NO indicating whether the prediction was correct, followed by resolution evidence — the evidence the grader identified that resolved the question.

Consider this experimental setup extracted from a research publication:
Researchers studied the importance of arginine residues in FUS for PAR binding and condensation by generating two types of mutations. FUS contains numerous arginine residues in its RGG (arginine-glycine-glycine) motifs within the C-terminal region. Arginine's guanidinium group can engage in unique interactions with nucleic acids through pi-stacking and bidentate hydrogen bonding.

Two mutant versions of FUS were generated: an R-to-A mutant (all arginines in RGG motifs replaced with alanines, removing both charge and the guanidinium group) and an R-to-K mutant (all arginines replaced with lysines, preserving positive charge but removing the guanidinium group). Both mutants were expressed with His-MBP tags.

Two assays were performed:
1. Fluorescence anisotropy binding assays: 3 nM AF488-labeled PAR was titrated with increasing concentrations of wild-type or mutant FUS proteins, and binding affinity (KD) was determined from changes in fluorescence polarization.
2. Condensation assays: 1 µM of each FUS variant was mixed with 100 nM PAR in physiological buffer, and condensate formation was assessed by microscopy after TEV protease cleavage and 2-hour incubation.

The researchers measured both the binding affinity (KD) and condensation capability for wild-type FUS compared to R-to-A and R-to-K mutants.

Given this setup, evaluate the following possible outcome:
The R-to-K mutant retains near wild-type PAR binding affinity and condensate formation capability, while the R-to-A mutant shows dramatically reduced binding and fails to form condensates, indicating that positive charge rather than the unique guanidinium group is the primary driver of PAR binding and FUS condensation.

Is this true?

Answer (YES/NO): NO